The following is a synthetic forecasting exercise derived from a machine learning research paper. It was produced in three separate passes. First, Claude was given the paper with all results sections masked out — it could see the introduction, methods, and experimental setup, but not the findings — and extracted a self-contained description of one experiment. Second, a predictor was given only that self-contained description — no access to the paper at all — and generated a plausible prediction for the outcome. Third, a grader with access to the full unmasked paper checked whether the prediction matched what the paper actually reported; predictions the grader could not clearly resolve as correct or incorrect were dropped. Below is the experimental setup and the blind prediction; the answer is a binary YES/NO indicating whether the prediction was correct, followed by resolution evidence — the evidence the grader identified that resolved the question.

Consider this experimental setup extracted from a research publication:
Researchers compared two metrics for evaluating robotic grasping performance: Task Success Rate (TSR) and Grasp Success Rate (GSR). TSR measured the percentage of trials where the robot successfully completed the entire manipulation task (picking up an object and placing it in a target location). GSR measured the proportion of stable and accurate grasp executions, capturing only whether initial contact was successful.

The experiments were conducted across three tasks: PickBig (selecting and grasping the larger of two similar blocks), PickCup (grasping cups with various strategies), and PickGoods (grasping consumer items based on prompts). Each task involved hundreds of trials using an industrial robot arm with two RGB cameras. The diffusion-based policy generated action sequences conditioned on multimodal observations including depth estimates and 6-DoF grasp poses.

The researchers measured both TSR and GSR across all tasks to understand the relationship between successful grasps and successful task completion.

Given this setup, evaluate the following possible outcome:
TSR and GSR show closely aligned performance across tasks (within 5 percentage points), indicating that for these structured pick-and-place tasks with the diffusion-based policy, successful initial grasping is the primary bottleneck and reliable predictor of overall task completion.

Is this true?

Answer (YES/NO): NO